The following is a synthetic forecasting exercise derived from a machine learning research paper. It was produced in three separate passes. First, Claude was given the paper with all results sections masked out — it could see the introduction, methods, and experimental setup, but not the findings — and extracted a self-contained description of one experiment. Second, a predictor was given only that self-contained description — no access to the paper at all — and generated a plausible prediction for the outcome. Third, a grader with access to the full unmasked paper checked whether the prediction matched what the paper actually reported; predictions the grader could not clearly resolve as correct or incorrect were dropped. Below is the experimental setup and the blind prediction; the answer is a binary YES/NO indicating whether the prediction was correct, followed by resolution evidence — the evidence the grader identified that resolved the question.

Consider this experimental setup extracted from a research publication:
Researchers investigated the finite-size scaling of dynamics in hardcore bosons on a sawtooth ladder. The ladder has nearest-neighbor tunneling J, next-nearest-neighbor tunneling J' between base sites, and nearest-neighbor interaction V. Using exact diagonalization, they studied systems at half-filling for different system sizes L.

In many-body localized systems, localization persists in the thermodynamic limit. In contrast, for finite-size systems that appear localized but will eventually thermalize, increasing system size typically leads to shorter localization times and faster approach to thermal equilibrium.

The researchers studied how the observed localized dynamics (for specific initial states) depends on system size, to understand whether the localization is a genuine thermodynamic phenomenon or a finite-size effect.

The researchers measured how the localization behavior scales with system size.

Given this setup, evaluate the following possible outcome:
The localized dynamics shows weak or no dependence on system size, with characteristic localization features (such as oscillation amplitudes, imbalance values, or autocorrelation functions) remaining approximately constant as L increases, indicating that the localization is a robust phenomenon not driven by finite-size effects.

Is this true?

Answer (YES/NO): NO